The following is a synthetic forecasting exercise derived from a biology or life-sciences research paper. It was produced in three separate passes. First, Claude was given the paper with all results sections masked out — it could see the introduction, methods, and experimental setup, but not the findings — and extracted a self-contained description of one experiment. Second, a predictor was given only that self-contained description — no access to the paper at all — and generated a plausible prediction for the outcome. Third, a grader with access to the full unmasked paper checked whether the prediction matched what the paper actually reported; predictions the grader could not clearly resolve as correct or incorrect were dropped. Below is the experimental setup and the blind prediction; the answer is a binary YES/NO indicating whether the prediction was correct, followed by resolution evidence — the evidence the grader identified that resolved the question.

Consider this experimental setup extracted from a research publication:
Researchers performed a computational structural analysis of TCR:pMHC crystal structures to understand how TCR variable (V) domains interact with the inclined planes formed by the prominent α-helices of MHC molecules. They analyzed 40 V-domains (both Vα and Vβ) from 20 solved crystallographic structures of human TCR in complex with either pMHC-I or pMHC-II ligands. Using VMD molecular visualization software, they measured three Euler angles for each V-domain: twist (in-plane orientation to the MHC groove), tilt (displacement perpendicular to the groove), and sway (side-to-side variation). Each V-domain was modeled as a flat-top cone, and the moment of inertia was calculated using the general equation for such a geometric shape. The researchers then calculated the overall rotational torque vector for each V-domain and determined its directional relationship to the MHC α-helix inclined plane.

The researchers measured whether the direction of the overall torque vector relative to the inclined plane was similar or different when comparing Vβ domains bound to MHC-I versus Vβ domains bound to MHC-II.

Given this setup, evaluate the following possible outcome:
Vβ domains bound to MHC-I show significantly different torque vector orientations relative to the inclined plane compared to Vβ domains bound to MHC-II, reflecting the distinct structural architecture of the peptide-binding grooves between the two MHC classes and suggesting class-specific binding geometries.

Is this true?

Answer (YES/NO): YES